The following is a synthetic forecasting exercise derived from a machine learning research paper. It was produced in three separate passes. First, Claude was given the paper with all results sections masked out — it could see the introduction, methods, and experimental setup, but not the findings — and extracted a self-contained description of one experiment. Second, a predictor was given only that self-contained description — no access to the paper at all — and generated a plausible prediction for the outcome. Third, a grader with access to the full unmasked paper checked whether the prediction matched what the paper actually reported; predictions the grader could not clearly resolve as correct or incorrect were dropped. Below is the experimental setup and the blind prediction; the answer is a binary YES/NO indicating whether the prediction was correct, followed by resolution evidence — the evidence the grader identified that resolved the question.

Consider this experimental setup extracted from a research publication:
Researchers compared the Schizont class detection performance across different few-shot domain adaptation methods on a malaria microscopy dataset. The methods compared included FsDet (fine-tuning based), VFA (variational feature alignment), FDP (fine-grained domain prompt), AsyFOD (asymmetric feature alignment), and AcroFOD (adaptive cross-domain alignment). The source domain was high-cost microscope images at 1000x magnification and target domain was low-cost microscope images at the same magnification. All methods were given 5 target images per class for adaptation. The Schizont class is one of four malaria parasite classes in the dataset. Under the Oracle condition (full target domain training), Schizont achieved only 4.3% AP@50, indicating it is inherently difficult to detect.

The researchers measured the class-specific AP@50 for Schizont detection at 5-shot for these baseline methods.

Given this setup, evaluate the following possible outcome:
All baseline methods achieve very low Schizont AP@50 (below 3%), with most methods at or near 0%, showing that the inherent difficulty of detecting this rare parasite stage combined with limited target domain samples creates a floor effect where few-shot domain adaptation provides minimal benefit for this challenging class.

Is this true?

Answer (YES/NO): NO